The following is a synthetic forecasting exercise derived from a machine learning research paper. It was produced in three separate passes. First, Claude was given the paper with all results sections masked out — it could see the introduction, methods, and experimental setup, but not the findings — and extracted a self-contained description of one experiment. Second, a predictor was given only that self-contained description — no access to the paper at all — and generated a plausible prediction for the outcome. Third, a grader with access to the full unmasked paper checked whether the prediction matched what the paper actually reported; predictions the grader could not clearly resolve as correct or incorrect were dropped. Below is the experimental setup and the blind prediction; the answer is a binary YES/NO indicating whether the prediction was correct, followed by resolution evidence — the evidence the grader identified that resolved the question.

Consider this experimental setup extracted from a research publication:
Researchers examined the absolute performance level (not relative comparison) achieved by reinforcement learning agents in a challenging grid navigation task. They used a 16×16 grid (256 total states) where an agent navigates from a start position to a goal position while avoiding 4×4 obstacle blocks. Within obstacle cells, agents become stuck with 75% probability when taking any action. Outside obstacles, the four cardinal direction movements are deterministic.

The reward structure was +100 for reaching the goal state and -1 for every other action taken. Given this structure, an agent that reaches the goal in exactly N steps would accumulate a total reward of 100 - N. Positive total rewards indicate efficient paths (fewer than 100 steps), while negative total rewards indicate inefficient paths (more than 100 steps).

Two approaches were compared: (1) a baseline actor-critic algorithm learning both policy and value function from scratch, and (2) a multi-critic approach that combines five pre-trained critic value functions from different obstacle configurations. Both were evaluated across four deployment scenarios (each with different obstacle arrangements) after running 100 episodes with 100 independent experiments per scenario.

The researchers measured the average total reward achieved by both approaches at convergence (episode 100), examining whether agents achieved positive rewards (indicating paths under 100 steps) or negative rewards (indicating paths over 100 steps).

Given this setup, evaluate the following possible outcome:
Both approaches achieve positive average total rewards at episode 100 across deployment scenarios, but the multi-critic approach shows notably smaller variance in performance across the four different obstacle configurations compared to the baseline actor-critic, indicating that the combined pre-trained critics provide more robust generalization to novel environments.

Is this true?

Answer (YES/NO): NO